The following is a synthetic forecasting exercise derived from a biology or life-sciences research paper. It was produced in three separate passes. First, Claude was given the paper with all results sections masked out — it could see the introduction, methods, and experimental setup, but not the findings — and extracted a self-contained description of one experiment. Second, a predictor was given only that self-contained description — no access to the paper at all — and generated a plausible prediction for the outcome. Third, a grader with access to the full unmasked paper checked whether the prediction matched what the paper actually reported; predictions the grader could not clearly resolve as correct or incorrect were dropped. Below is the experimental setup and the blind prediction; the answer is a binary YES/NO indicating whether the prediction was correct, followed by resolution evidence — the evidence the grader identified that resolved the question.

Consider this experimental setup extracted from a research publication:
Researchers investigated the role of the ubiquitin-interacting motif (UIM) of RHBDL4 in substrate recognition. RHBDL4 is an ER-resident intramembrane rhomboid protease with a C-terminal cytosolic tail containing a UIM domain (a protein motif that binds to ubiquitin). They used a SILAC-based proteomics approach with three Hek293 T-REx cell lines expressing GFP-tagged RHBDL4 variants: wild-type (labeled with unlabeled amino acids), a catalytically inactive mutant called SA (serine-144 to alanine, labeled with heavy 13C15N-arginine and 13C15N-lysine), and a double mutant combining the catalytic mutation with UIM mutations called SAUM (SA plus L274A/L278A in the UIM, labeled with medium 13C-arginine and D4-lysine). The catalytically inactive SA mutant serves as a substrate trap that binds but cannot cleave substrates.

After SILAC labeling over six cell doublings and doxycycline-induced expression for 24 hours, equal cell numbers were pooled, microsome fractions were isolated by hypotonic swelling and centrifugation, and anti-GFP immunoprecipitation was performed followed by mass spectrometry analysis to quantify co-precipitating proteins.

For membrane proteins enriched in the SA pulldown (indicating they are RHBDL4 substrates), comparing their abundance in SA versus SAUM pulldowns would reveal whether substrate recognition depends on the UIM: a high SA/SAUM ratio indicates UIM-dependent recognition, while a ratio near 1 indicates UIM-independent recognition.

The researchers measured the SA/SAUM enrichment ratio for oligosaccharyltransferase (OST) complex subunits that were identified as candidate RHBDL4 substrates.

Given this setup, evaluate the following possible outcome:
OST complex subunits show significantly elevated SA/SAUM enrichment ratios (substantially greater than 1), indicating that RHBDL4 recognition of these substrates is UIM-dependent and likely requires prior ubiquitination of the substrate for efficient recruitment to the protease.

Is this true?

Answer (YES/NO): YES